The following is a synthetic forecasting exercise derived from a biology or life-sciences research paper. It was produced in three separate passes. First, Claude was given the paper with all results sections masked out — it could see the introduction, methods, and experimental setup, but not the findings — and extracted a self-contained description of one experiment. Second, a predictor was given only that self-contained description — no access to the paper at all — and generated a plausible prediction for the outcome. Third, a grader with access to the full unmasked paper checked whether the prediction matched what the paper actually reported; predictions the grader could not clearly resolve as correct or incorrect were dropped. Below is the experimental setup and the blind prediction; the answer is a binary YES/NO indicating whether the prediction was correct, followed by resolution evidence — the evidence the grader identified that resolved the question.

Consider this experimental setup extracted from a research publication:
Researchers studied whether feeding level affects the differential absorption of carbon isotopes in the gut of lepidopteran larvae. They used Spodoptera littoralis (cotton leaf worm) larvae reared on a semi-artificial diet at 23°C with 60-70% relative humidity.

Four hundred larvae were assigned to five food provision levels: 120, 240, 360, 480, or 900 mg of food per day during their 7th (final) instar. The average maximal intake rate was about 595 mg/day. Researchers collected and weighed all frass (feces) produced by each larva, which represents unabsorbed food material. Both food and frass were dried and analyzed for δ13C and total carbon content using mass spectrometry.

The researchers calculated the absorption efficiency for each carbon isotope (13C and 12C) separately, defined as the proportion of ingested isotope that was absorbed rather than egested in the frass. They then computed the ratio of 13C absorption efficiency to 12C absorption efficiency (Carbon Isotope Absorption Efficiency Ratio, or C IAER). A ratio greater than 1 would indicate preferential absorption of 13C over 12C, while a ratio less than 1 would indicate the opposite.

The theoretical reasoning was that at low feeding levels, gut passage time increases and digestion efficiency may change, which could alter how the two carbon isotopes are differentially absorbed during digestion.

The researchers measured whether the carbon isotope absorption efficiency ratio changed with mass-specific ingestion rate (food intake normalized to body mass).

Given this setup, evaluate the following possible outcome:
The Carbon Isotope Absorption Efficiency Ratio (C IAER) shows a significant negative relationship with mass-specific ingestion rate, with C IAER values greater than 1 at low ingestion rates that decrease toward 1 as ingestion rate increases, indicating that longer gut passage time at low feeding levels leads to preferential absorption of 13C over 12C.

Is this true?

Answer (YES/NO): NO